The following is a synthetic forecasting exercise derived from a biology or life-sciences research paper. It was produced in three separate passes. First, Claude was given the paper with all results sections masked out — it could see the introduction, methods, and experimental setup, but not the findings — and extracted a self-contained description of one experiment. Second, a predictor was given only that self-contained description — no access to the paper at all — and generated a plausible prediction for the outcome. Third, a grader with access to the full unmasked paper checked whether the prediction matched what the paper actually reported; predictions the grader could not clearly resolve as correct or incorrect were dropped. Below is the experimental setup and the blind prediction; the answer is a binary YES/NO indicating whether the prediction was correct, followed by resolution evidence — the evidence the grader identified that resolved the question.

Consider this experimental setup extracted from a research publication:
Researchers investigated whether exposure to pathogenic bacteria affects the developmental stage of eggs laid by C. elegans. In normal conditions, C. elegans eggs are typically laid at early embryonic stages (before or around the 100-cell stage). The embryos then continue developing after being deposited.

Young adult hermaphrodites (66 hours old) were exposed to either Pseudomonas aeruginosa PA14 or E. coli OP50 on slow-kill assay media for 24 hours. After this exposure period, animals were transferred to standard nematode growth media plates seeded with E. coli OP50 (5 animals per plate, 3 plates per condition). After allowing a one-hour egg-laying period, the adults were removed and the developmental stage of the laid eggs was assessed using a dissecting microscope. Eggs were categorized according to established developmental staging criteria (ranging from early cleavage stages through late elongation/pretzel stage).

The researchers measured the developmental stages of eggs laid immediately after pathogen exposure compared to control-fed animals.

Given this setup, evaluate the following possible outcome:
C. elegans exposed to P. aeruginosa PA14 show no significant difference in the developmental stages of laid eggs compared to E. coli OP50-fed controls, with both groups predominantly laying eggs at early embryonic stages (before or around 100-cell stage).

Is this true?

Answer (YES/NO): NO